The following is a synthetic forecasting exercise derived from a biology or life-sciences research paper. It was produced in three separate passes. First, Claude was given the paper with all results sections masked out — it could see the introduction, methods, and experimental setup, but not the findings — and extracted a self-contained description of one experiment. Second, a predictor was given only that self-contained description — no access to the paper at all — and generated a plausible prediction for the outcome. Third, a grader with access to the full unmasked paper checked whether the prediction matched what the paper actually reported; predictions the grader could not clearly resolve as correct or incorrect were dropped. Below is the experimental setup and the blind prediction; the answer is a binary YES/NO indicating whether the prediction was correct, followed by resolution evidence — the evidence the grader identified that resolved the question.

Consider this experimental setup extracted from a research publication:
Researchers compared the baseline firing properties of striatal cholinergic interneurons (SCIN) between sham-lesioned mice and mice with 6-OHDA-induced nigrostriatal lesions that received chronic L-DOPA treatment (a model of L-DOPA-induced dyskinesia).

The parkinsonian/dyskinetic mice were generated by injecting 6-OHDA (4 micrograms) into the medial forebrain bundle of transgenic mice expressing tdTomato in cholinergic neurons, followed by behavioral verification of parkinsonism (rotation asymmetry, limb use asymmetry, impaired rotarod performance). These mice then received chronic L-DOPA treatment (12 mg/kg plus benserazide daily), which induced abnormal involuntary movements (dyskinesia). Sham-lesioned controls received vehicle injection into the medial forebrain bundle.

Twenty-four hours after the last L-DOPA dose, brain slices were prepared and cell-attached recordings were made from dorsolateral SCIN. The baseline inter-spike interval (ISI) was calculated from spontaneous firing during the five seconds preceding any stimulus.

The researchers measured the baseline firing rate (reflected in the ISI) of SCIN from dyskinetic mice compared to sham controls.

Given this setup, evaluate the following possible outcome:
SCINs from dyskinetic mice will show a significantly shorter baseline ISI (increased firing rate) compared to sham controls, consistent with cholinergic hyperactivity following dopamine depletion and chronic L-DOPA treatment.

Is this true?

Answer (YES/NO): YES